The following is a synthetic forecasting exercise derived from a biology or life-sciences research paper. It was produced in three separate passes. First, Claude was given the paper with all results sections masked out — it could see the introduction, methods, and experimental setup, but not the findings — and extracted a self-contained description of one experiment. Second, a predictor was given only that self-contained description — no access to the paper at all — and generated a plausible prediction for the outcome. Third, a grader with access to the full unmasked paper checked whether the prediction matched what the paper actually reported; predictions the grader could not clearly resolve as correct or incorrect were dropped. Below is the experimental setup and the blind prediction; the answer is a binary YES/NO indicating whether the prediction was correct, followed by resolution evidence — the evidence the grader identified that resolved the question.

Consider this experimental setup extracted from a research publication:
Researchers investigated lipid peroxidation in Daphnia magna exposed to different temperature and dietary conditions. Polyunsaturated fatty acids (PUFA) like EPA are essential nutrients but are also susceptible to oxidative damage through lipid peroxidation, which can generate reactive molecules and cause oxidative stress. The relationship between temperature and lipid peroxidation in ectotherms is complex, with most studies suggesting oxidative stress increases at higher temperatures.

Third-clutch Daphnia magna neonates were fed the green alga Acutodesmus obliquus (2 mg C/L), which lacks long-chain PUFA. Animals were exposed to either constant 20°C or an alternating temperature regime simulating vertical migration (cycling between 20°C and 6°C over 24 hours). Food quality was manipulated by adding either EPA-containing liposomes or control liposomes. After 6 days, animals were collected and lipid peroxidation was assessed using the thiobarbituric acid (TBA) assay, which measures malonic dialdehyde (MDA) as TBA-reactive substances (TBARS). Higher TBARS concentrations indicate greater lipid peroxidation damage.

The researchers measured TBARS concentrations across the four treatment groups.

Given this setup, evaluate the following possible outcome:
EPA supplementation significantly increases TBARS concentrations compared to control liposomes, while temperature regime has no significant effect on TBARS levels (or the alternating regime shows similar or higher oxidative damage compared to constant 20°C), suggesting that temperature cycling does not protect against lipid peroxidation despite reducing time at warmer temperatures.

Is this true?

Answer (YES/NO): NO